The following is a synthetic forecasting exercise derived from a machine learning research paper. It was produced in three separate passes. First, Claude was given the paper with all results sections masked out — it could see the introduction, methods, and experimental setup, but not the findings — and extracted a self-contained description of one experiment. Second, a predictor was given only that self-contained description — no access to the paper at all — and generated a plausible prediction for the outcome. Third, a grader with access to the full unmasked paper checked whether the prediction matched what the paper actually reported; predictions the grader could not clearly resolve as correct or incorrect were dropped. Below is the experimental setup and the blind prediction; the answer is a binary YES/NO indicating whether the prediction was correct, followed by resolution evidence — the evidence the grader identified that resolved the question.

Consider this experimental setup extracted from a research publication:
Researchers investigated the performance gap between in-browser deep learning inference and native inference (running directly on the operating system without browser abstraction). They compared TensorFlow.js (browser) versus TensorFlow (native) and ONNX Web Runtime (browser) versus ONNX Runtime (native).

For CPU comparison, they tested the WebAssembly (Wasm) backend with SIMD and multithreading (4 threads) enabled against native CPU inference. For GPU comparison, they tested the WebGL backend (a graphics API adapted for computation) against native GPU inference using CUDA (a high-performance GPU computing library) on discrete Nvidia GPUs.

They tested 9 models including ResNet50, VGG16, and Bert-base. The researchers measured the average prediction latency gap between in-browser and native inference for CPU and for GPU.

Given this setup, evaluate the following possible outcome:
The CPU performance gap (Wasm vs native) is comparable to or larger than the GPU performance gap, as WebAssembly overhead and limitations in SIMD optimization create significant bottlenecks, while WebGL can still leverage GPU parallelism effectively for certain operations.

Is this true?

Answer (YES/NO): NO